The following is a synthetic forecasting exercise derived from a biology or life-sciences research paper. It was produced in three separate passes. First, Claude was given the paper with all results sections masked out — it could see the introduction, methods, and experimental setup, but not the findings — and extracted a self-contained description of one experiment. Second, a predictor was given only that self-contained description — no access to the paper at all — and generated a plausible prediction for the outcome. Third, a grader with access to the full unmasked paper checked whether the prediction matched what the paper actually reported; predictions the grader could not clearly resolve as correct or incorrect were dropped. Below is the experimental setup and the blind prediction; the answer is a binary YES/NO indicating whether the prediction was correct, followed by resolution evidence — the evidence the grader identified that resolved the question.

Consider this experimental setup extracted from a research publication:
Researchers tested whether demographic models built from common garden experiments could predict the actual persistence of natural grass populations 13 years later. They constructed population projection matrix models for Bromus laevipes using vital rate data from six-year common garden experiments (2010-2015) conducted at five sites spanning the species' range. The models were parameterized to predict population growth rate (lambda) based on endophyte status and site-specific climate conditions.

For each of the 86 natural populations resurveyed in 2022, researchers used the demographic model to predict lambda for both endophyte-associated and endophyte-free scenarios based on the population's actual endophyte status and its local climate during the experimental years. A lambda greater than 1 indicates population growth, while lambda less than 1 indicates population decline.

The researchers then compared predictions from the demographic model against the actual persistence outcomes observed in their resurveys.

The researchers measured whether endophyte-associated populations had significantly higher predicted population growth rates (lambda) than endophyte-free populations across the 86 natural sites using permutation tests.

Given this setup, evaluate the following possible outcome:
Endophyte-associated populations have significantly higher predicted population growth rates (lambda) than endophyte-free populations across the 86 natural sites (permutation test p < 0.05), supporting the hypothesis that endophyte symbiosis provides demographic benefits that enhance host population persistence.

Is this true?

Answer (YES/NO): YES